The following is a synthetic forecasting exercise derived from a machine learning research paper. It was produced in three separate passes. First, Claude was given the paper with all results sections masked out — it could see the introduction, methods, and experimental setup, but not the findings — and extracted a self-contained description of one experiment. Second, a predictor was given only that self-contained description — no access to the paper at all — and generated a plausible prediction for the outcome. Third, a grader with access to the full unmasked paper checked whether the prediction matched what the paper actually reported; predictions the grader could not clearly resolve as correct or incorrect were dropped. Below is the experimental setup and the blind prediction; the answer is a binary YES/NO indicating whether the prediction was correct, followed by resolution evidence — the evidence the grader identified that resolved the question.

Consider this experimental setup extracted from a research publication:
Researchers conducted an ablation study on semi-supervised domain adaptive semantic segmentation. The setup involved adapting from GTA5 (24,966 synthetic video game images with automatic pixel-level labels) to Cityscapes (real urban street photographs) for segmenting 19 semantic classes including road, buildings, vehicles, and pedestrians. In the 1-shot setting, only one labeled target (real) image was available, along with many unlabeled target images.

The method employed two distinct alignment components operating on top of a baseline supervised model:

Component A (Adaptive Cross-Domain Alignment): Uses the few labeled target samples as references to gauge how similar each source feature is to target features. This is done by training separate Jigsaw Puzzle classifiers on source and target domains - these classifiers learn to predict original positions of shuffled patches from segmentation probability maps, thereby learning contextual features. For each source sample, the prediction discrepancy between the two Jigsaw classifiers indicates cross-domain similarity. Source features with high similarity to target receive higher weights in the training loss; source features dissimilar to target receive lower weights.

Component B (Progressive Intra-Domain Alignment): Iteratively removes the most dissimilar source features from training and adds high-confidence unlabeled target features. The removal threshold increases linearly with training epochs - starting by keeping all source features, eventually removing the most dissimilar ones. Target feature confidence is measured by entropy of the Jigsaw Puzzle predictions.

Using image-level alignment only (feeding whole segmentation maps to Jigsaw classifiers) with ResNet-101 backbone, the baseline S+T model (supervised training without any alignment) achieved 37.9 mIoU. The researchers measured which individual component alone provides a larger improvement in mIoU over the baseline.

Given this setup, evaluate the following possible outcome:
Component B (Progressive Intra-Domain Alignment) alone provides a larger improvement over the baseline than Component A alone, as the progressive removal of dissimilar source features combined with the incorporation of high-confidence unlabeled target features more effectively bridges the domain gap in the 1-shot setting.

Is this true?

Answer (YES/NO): NO